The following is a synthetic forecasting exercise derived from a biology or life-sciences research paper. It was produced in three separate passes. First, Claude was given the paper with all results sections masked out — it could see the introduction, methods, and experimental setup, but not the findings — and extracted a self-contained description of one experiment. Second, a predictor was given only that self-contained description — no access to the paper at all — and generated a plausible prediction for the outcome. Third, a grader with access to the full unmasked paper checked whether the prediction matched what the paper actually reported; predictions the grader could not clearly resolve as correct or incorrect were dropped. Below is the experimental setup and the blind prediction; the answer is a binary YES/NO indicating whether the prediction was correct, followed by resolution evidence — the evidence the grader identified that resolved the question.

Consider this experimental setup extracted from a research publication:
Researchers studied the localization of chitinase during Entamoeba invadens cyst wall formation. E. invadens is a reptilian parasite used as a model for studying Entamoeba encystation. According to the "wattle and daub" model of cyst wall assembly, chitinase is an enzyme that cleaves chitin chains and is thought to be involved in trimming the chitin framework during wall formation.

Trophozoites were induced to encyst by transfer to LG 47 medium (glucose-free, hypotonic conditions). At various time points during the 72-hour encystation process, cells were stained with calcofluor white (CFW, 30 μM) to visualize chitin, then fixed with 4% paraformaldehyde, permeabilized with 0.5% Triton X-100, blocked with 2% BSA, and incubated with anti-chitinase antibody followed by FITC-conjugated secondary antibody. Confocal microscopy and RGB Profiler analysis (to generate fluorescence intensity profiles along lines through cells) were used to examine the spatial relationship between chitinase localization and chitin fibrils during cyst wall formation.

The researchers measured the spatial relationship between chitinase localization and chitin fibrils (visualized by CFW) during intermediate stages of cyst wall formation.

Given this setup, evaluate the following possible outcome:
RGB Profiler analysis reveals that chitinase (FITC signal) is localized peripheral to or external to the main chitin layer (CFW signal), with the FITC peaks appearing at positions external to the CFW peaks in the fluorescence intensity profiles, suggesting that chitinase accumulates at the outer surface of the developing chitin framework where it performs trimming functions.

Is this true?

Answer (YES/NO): NO